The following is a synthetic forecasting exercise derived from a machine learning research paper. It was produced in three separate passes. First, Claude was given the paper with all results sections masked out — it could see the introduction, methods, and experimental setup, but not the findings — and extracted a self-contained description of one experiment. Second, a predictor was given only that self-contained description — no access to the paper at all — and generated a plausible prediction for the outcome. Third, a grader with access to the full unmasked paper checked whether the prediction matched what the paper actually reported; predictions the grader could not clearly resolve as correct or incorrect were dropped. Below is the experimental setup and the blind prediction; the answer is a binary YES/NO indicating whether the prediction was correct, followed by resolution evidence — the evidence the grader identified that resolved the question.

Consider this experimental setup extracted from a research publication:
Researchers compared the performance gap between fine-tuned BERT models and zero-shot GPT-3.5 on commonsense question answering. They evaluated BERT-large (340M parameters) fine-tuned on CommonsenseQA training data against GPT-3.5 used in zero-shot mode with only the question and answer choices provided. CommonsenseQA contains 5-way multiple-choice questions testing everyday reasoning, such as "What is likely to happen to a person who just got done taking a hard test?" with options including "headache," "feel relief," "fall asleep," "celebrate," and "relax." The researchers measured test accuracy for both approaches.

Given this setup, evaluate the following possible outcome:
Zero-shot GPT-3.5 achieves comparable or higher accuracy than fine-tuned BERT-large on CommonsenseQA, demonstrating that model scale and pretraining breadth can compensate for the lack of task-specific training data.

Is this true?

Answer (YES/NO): YES